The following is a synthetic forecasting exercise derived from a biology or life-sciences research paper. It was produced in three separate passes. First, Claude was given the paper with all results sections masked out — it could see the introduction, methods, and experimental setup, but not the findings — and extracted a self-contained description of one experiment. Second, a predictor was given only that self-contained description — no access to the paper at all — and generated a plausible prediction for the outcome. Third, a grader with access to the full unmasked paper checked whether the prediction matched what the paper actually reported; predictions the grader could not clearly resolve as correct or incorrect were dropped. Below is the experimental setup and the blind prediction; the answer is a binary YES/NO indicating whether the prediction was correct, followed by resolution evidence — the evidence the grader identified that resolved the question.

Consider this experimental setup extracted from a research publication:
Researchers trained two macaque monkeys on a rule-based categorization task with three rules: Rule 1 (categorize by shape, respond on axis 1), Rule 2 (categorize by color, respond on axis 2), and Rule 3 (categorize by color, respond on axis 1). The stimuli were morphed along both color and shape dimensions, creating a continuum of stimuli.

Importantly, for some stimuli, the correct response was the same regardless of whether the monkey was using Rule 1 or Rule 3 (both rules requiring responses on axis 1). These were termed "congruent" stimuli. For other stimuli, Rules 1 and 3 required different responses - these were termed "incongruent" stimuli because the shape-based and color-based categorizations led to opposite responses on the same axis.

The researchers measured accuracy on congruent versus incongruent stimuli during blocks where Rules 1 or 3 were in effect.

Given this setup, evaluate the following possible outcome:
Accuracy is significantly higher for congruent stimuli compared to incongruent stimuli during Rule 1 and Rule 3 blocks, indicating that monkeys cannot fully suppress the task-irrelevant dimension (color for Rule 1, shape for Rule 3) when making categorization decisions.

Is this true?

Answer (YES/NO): YES